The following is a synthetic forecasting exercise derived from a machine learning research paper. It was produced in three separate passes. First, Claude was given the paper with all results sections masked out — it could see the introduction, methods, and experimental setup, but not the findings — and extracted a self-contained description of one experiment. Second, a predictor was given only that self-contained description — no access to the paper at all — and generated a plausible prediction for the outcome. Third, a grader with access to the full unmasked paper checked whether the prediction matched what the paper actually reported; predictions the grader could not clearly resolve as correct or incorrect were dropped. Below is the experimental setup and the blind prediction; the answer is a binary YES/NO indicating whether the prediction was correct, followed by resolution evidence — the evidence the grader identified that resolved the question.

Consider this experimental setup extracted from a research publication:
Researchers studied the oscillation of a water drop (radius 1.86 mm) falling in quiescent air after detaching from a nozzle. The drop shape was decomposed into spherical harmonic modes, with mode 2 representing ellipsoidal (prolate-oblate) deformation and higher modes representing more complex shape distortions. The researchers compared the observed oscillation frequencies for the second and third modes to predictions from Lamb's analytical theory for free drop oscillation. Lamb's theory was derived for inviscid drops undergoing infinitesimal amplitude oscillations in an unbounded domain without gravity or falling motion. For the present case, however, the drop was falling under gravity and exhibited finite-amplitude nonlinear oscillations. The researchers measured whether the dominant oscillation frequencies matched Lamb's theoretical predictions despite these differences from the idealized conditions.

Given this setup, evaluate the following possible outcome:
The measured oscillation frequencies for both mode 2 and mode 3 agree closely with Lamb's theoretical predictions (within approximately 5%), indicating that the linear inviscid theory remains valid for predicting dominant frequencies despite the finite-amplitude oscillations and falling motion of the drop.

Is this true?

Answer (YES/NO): YES